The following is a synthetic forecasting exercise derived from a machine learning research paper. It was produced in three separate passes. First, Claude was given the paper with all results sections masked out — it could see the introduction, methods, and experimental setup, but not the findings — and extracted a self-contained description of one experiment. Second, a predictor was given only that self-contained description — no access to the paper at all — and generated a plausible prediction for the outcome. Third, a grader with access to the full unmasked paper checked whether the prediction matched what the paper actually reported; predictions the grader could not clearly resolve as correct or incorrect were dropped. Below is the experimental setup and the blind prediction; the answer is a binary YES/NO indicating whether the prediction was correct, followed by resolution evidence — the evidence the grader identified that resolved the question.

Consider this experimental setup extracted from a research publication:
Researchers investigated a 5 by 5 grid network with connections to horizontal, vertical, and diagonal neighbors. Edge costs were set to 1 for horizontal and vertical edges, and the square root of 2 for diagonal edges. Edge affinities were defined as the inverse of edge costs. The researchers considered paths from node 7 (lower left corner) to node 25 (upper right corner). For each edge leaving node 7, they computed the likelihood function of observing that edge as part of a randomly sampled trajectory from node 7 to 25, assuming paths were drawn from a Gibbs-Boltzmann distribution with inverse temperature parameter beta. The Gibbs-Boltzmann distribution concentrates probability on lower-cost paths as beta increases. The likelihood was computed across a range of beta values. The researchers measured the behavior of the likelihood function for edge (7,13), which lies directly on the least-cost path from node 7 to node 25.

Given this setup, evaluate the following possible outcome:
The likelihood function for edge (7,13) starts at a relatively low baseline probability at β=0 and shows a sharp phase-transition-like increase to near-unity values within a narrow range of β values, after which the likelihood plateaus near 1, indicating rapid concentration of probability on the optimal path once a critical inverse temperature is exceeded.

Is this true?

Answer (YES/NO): NO